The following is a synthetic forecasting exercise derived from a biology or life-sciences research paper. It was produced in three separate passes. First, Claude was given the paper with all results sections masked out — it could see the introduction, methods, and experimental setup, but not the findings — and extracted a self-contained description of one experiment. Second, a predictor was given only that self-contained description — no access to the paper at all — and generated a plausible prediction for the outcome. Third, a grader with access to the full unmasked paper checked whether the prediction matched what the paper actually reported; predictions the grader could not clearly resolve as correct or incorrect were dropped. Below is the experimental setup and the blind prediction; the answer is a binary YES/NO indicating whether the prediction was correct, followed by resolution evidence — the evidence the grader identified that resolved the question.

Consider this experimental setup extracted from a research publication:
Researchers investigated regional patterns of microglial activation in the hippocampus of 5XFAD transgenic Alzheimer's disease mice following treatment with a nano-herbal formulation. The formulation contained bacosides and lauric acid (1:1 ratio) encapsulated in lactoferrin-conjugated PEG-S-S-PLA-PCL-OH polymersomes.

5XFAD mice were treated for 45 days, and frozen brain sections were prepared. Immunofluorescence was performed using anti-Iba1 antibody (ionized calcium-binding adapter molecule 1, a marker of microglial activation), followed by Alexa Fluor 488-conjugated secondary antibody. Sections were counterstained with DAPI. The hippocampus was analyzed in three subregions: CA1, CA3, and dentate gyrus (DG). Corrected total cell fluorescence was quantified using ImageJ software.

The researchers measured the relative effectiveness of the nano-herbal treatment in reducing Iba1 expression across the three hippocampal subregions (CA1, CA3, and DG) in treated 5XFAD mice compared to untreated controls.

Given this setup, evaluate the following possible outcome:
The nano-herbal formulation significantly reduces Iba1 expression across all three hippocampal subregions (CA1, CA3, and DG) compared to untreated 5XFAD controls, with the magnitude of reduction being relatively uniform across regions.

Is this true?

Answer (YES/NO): NO